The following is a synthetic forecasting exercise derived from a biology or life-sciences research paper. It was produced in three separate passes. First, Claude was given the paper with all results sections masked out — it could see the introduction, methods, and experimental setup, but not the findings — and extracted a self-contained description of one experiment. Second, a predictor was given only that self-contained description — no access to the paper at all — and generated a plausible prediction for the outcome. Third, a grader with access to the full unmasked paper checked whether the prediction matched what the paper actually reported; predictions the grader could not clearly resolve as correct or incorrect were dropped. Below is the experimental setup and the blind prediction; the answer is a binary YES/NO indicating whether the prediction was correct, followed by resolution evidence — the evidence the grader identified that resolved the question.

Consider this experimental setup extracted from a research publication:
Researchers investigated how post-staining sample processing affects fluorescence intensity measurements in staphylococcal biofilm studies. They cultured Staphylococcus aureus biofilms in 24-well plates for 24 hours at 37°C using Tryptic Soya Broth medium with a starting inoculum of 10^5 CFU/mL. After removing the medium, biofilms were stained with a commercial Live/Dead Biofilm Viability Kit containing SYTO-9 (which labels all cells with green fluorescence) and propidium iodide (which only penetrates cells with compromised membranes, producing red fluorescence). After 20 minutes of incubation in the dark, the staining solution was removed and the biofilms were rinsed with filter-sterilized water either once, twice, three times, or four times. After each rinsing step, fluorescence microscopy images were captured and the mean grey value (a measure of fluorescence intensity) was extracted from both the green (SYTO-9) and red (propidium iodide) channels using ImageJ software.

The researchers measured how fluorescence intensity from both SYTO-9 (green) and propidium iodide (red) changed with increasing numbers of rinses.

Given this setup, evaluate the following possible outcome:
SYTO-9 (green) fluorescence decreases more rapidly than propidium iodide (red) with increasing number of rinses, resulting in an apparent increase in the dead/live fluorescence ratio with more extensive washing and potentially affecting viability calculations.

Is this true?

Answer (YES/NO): NO